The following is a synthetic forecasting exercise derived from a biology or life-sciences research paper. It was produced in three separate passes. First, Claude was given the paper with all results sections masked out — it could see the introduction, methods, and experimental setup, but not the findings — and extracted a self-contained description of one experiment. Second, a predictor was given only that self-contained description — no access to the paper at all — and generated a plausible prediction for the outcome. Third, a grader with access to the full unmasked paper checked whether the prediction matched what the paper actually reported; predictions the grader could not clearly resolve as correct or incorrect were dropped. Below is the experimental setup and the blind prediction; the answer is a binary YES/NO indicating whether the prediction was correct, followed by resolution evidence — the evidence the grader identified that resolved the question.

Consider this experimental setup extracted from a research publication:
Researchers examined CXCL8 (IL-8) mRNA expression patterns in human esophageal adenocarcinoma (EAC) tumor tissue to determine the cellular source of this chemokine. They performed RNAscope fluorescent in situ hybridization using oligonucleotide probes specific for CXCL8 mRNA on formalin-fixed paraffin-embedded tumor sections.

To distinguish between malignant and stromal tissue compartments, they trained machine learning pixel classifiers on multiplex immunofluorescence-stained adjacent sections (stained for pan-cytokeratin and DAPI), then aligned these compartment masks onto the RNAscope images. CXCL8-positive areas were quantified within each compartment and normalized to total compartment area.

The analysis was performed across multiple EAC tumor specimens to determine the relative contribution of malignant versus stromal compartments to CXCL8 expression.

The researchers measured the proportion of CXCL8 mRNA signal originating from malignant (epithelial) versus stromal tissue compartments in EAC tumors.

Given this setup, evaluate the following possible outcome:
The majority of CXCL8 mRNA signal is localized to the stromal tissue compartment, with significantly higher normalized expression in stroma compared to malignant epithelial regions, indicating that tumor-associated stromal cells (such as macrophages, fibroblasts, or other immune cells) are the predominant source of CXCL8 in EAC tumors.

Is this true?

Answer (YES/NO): NO